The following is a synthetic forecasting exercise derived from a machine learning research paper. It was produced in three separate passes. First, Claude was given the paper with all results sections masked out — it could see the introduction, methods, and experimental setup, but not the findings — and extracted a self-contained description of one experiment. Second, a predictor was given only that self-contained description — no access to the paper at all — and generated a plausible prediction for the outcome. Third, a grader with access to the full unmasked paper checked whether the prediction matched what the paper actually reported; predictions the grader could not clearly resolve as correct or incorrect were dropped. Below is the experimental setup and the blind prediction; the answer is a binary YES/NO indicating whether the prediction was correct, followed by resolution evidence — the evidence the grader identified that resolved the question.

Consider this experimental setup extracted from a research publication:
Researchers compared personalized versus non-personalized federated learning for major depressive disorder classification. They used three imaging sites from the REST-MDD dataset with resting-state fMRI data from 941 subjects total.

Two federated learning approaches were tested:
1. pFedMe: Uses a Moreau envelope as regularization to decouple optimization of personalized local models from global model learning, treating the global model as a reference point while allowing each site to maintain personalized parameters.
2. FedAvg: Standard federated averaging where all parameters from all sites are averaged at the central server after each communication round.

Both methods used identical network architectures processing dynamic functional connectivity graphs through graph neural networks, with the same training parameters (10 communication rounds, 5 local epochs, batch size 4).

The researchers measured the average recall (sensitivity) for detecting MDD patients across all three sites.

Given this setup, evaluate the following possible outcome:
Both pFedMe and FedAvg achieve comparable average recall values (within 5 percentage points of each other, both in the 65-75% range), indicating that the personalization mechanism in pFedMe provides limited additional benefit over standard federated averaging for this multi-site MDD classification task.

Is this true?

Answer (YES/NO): NO